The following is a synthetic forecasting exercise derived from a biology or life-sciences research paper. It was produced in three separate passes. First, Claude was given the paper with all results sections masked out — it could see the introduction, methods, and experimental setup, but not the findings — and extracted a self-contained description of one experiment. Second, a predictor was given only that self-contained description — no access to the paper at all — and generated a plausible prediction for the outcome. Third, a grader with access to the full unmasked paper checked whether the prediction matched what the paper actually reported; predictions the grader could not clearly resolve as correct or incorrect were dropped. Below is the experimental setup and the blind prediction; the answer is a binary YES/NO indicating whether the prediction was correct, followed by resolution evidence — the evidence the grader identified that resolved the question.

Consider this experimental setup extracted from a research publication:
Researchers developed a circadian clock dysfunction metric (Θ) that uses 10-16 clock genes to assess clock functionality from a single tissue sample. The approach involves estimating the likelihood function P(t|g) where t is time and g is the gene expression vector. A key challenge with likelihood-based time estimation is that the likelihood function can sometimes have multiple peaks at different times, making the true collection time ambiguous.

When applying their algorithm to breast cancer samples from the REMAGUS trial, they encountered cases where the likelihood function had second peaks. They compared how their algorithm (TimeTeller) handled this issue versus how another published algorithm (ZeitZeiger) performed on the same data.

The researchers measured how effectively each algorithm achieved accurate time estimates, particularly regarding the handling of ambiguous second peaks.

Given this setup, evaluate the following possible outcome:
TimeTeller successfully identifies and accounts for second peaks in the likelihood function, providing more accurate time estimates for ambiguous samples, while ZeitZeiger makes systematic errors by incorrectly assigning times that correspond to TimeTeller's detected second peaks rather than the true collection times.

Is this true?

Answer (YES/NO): NO